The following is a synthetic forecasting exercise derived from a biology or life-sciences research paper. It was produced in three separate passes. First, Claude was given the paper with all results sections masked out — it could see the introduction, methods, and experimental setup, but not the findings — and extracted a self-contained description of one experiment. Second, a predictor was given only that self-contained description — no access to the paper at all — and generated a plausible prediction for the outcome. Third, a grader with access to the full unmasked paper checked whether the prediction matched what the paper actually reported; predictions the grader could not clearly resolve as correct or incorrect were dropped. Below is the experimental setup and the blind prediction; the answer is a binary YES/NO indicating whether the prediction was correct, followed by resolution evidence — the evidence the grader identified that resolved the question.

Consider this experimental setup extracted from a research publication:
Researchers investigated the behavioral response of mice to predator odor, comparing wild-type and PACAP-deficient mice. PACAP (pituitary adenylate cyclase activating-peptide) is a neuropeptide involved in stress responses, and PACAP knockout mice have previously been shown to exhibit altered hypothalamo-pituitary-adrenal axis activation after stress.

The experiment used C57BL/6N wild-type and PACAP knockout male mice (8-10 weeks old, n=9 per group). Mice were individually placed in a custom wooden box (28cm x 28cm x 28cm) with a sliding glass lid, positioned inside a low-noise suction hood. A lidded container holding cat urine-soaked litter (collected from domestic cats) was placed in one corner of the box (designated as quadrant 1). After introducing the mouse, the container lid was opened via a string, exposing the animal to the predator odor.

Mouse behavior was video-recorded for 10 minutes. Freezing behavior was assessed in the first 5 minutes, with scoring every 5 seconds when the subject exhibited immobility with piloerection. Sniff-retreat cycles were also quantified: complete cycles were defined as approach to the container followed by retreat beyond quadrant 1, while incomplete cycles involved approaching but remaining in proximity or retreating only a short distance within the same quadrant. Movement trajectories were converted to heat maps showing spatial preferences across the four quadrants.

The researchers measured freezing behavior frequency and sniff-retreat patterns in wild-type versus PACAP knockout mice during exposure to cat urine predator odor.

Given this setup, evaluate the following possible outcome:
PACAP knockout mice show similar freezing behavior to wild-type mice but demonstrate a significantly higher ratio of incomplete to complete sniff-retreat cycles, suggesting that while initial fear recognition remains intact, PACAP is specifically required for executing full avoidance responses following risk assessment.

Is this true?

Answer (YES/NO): NO